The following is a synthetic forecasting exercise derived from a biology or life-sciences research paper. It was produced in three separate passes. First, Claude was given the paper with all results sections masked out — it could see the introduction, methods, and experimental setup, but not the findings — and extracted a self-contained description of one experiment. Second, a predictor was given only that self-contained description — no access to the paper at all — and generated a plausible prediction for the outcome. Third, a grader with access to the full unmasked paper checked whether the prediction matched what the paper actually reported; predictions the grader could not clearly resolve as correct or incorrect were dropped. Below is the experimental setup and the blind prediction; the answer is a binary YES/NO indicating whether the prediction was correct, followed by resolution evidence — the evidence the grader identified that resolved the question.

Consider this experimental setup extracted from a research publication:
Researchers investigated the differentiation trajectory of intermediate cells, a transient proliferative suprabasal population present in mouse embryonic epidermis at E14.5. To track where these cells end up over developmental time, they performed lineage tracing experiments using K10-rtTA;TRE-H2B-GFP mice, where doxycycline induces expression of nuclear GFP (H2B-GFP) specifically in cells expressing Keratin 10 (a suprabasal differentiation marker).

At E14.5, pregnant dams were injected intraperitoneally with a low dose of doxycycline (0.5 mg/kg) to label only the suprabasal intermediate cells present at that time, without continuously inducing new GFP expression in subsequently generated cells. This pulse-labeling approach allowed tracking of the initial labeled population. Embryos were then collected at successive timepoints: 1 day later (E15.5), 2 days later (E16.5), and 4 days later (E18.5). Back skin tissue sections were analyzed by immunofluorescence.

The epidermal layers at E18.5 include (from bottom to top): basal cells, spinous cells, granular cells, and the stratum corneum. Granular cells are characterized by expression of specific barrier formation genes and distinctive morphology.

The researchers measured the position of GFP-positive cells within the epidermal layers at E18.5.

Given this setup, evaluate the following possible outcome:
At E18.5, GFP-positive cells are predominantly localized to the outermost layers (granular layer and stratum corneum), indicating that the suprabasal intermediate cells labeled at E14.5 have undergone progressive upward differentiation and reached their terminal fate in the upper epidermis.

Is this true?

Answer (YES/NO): YES